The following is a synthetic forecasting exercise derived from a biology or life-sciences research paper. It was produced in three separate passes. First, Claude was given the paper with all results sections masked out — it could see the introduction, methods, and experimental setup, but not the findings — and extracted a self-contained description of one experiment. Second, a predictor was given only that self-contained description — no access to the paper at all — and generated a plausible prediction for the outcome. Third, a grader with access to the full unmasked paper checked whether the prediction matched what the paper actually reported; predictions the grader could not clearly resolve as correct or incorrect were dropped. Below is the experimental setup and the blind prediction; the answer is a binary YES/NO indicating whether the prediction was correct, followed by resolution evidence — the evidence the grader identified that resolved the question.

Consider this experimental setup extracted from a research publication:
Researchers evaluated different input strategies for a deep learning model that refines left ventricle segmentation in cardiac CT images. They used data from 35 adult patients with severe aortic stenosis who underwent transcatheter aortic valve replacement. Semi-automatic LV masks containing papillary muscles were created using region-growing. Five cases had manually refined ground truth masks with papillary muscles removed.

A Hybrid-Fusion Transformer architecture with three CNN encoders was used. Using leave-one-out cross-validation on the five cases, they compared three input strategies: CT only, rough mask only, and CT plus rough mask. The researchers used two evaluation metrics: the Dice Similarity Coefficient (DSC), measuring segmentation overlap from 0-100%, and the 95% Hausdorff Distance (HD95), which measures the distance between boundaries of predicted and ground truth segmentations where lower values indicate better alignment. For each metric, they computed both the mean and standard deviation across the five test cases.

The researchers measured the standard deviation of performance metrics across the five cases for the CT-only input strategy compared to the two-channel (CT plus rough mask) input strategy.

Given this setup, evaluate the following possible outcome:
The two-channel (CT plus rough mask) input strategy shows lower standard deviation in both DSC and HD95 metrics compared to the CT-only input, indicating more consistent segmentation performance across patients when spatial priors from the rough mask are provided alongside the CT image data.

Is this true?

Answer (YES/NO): YES